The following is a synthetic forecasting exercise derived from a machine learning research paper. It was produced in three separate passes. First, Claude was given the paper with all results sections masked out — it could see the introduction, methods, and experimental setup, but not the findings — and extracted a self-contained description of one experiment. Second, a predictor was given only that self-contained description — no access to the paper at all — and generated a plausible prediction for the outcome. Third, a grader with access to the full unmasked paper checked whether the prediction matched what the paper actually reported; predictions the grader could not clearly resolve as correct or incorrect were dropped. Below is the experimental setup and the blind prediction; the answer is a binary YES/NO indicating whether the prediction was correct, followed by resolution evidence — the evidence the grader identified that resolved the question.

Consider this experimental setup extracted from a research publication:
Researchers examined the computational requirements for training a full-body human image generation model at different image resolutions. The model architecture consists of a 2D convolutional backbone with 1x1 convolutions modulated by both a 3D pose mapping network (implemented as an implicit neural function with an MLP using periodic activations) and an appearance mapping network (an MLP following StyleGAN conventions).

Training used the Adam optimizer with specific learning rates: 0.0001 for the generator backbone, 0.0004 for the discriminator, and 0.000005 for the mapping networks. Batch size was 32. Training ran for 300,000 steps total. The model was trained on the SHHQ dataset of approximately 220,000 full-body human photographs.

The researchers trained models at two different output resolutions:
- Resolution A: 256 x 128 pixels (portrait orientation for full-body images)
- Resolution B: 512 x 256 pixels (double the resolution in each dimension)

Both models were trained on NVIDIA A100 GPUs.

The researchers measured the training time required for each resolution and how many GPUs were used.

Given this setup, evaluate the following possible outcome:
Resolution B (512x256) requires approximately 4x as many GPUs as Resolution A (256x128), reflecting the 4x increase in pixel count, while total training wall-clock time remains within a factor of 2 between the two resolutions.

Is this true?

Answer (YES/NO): NO